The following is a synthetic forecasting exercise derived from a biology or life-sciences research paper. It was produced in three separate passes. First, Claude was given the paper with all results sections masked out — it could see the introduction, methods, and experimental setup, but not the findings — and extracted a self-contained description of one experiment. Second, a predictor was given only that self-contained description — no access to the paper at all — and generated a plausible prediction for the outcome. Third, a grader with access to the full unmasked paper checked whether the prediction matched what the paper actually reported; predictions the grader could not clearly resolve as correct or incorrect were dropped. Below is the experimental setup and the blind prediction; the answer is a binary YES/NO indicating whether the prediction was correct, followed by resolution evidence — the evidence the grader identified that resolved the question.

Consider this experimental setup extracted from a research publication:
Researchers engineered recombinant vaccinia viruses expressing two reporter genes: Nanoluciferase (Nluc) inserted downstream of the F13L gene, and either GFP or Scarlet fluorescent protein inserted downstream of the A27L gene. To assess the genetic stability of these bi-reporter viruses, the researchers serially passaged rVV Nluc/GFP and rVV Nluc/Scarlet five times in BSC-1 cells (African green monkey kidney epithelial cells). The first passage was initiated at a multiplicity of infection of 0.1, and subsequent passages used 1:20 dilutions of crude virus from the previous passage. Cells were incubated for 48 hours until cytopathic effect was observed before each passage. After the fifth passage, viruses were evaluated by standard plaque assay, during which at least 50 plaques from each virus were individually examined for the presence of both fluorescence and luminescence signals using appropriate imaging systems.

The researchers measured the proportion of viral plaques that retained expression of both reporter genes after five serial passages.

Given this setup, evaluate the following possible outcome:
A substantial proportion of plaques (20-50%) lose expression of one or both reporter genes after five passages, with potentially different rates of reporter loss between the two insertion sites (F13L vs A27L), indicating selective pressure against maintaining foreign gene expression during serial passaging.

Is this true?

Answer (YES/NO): NO